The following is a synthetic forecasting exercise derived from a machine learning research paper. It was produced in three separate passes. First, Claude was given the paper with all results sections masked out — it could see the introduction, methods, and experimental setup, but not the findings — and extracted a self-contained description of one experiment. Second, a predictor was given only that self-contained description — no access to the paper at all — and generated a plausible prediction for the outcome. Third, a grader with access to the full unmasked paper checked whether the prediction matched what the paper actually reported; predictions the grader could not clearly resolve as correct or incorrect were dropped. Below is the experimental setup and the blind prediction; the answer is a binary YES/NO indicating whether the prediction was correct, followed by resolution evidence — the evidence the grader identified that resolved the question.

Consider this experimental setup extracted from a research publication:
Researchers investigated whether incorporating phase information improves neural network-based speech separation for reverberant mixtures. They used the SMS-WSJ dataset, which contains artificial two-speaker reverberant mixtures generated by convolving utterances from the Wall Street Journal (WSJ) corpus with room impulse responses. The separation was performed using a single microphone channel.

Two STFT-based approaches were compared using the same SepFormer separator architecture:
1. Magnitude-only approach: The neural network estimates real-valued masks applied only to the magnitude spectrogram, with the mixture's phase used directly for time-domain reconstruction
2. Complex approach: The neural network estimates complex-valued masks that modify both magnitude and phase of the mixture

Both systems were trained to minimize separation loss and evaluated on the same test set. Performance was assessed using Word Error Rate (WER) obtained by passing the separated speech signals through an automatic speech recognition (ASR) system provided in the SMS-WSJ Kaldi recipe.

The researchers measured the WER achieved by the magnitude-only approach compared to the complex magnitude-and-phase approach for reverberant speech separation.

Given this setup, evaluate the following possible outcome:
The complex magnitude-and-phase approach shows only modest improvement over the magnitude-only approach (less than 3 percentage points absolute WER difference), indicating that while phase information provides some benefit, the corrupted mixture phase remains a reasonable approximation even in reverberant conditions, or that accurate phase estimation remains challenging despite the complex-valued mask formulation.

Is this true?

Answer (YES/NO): NO